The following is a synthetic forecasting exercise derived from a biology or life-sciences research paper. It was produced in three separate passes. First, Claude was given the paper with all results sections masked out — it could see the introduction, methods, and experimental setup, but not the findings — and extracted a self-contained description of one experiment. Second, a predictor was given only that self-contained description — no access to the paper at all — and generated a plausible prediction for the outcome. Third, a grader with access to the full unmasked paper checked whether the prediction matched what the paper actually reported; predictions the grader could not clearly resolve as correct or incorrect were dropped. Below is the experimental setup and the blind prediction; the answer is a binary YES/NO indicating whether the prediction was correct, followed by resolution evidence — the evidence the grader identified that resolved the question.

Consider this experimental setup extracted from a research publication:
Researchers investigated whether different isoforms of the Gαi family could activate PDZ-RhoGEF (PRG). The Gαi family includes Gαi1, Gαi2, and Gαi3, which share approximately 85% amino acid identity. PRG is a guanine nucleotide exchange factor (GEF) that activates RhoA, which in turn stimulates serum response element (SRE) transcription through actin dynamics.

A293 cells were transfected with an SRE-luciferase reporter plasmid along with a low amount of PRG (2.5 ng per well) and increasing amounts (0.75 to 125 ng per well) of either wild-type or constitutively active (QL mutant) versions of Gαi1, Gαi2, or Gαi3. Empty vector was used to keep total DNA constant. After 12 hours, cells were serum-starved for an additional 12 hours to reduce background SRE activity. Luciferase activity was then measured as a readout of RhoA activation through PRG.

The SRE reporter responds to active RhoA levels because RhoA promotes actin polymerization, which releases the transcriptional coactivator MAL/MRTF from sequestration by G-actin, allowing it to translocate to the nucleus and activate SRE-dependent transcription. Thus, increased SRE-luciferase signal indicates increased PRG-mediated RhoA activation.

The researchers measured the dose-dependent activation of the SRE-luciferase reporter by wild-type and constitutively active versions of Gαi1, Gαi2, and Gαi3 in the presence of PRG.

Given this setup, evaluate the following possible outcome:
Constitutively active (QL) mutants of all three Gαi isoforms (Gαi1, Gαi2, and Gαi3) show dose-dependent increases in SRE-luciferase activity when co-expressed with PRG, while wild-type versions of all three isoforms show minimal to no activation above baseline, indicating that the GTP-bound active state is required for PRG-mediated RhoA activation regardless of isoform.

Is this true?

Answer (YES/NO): NO